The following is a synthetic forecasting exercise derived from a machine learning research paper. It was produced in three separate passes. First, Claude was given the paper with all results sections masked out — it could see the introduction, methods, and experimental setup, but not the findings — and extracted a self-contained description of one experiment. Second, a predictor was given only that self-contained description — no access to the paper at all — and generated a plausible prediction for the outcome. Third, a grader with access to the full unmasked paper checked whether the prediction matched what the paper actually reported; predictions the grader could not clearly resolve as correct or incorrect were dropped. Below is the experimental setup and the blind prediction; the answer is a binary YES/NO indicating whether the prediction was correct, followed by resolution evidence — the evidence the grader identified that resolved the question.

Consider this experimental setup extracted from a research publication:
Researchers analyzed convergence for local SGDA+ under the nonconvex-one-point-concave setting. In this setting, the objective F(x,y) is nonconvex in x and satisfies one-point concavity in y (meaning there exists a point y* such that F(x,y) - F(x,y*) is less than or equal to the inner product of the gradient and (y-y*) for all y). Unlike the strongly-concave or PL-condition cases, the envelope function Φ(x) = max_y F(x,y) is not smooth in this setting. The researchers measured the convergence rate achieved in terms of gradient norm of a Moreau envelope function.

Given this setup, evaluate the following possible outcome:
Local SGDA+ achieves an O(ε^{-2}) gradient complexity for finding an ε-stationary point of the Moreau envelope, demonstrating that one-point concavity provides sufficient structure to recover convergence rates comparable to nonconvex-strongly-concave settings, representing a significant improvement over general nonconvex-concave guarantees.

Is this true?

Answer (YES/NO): NO